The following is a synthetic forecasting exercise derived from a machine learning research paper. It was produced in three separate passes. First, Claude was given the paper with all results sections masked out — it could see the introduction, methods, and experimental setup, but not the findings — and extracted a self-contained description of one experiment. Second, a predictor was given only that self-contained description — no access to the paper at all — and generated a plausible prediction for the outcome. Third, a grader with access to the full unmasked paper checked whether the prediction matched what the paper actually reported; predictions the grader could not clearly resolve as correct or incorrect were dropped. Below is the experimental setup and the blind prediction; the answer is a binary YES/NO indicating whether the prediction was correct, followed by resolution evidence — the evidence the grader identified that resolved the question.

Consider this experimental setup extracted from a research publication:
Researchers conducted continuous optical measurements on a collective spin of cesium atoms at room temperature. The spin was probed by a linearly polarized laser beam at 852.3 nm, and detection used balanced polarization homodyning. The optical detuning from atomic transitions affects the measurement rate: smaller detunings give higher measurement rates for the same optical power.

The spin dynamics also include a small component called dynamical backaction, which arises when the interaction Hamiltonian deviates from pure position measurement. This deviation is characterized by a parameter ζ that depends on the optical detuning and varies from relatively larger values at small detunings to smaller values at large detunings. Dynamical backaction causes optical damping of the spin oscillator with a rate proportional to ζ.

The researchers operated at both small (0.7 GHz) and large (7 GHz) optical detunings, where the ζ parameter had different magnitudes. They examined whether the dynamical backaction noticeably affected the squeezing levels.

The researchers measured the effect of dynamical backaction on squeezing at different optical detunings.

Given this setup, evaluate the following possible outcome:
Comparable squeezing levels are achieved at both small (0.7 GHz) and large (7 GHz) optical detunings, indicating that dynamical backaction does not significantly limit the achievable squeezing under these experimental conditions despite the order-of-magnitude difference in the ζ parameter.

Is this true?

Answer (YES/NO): YES